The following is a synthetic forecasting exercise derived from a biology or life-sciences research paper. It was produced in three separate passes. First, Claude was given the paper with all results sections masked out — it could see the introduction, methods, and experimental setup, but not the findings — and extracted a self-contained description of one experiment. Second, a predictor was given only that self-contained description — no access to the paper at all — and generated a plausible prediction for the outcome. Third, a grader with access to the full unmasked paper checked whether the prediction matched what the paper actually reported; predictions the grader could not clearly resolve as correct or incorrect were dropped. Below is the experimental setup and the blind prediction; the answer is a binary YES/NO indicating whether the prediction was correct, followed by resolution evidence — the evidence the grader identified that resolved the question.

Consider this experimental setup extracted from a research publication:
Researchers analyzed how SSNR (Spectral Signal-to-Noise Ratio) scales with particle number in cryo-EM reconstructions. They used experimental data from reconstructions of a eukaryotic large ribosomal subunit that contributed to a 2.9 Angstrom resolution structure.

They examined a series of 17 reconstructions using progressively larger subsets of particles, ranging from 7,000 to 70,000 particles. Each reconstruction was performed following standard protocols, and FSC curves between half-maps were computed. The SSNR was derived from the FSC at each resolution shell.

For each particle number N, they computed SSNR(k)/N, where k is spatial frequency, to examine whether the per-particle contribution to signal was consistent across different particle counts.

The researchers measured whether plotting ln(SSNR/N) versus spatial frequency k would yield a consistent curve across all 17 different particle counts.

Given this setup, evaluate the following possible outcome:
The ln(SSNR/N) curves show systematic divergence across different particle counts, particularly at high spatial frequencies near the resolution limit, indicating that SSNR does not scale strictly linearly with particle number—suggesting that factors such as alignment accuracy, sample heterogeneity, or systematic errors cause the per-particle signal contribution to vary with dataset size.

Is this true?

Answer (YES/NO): NO